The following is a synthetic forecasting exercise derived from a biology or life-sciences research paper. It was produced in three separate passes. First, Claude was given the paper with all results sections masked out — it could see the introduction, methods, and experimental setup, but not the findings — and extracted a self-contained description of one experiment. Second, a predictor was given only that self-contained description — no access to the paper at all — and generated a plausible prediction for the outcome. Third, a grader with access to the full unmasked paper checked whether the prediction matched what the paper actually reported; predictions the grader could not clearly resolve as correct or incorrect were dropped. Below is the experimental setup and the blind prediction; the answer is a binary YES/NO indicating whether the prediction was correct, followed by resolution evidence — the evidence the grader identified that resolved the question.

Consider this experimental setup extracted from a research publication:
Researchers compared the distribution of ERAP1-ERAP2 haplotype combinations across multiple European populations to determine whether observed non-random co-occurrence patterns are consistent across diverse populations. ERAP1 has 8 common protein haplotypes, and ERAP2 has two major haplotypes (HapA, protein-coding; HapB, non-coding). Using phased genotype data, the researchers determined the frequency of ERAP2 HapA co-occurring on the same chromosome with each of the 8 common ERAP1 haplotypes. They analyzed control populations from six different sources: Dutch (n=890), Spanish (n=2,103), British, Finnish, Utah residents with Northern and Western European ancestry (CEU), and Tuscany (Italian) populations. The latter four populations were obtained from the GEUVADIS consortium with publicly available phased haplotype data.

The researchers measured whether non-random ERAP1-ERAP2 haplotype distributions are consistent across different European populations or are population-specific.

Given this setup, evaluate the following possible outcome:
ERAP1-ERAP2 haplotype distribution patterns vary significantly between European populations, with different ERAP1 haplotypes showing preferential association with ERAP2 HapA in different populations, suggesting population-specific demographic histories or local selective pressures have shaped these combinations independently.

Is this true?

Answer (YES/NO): NO